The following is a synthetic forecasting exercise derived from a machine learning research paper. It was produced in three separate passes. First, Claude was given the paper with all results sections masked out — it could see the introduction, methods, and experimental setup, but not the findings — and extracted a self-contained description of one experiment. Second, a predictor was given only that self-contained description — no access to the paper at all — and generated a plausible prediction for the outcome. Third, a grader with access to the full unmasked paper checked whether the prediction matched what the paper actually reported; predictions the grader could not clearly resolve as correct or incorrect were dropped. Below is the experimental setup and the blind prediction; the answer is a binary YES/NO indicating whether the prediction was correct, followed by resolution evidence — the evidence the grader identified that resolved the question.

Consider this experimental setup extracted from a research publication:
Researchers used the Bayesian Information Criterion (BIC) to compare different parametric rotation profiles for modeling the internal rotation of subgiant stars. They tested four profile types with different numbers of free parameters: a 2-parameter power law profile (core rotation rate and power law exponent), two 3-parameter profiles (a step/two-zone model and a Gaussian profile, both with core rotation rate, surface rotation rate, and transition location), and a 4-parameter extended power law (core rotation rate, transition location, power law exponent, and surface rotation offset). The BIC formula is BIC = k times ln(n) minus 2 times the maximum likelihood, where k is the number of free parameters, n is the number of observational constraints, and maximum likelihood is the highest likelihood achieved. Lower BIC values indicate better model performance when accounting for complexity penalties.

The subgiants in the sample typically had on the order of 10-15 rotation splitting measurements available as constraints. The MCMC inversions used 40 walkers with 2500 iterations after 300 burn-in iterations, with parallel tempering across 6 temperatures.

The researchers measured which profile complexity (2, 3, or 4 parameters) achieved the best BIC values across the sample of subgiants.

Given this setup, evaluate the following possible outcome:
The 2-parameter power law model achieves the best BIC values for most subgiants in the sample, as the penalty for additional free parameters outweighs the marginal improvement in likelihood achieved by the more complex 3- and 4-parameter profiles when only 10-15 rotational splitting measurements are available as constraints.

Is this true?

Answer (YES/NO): NO